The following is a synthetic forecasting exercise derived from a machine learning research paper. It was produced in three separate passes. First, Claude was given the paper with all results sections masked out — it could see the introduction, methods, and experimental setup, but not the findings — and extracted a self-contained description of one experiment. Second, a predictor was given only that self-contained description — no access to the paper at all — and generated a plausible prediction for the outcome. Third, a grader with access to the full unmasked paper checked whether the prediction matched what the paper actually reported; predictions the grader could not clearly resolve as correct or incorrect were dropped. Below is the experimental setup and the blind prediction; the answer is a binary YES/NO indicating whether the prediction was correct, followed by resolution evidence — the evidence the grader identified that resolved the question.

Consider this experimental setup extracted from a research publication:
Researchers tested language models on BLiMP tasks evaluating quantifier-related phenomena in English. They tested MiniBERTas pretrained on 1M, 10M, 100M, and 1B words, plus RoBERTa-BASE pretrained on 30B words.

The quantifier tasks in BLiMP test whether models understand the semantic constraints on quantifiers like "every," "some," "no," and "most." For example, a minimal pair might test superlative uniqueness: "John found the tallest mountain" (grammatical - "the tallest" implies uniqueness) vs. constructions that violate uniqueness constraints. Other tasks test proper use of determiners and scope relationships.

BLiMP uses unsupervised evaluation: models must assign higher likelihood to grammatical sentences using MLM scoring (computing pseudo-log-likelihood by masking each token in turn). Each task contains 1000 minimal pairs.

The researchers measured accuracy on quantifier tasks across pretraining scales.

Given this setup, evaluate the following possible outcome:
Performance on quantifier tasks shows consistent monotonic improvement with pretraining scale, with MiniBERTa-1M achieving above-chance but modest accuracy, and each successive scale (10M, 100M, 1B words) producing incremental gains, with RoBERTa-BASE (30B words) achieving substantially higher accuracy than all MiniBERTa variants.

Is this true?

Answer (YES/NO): NO